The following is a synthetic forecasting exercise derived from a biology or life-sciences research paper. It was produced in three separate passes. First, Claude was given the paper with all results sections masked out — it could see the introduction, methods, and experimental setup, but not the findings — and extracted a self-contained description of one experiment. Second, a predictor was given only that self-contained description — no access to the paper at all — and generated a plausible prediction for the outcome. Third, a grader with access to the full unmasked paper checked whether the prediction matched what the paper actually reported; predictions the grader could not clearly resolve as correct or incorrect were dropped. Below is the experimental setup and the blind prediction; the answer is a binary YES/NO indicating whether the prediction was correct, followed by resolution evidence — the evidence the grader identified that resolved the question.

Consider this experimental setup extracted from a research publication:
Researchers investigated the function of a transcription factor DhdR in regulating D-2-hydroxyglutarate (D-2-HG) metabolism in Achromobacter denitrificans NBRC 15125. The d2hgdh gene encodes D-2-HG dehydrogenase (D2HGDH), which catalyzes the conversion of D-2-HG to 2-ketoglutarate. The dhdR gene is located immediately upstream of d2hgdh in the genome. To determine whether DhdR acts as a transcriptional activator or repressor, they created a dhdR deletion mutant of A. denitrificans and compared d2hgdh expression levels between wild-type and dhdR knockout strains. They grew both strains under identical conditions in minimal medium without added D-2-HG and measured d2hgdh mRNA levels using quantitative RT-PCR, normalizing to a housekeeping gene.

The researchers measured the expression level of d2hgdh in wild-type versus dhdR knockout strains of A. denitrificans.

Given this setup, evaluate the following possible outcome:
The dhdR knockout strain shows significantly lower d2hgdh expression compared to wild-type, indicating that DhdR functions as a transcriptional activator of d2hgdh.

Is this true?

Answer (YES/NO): NO